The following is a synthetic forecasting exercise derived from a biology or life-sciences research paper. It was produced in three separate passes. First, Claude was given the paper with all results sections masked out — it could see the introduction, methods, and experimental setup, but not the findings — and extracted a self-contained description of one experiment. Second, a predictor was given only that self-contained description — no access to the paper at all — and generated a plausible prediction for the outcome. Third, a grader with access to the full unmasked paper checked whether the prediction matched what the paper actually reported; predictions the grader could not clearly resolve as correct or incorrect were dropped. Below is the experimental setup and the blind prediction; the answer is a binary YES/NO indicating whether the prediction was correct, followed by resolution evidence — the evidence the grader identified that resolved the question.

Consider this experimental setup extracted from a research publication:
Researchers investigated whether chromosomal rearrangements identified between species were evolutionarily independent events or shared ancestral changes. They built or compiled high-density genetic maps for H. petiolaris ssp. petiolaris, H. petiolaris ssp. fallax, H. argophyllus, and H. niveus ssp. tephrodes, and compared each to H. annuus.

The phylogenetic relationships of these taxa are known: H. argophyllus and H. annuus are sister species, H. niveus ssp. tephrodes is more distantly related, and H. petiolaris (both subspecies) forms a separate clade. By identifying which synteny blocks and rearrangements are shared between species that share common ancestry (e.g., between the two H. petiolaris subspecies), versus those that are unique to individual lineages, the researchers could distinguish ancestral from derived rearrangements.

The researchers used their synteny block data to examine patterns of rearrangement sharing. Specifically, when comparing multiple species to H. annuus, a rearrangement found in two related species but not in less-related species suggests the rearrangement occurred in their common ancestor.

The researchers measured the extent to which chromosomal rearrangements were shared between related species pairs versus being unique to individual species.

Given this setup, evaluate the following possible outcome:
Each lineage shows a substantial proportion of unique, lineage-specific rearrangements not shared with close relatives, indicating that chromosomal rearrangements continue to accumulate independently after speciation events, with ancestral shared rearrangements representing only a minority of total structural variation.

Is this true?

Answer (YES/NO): NO